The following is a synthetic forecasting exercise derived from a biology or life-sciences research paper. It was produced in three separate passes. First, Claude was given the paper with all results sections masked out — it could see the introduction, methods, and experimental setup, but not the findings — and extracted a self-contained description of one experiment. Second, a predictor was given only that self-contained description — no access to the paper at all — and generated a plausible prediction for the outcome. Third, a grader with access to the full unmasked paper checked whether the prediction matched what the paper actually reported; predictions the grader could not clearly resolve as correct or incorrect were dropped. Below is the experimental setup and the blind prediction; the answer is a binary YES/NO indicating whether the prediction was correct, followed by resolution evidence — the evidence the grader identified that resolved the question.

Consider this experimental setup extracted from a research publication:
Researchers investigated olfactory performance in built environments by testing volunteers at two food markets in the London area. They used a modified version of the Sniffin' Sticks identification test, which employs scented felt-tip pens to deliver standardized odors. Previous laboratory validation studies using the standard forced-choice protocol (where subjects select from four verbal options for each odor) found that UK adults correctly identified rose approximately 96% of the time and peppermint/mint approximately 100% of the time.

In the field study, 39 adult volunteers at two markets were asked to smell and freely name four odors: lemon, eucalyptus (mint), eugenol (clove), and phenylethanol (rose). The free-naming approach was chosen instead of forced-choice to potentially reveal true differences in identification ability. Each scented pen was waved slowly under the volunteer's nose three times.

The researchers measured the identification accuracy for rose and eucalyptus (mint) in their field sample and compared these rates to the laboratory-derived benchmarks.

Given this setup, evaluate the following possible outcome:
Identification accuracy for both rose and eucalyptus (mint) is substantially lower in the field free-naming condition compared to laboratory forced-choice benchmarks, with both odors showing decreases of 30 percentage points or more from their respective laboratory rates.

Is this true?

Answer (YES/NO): YES